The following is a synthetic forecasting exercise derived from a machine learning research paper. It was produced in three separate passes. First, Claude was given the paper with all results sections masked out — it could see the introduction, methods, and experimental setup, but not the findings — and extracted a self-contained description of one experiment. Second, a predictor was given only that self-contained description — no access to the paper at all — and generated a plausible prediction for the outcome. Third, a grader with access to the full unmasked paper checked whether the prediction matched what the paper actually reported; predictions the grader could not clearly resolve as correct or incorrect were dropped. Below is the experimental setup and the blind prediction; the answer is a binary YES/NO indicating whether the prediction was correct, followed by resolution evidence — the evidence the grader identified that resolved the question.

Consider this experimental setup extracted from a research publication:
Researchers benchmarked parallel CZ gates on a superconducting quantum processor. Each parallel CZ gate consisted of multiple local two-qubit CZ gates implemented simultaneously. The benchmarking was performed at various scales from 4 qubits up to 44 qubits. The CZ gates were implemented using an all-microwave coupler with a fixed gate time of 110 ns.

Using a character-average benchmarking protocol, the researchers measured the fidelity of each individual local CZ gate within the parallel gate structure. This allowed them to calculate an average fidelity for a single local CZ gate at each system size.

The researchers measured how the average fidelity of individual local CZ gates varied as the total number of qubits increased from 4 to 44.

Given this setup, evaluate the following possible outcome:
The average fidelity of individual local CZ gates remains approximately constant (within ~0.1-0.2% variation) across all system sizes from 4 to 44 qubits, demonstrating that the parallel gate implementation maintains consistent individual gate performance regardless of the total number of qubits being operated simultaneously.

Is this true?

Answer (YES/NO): NO